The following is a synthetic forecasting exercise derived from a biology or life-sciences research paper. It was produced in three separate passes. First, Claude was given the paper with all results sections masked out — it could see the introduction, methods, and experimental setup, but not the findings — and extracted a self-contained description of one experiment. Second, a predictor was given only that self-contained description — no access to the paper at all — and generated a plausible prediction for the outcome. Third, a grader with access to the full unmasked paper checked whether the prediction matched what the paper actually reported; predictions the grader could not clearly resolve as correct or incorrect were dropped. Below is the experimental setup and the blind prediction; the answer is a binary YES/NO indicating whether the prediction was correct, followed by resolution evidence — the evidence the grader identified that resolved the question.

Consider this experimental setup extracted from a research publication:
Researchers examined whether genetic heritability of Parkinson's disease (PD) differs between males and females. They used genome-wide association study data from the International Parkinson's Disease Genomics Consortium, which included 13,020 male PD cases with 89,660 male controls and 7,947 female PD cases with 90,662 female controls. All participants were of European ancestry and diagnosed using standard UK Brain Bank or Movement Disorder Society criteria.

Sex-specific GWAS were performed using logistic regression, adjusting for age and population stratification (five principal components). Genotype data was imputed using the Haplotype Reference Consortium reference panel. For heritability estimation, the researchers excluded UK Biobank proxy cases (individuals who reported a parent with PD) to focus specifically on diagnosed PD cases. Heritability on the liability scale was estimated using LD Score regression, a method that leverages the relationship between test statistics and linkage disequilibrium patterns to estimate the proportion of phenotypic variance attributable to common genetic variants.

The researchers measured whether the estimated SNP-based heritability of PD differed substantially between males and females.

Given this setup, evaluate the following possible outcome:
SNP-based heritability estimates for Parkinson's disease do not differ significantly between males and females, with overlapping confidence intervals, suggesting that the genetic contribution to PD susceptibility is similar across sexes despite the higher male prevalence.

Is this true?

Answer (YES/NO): YES